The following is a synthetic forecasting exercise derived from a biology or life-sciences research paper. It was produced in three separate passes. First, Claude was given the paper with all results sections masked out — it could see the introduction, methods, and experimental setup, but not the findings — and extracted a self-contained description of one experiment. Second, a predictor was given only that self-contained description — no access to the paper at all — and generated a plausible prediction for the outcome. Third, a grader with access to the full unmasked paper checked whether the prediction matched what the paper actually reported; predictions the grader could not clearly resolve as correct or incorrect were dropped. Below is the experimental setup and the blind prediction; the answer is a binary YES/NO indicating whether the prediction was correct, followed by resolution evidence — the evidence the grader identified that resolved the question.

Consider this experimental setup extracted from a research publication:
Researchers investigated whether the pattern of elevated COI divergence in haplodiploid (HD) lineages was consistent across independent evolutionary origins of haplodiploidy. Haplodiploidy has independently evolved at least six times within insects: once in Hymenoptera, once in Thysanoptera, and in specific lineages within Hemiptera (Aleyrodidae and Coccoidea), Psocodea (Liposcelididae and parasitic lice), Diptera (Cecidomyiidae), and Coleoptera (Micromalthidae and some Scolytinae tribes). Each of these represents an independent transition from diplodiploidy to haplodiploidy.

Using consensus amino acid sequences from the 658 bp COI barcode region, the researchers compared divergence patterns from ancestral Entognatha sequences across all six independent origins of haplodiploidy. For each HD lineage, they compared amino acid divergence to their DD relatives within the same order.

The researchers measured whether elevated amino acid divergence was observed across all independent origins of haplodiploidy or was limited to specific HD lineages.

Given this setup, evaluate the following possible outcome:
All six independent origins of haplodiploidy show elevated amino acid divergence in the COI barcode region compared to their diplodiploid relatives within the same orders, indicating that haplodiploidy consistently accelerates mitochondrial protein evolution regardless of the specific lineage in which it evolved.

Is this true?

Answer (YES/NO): NO